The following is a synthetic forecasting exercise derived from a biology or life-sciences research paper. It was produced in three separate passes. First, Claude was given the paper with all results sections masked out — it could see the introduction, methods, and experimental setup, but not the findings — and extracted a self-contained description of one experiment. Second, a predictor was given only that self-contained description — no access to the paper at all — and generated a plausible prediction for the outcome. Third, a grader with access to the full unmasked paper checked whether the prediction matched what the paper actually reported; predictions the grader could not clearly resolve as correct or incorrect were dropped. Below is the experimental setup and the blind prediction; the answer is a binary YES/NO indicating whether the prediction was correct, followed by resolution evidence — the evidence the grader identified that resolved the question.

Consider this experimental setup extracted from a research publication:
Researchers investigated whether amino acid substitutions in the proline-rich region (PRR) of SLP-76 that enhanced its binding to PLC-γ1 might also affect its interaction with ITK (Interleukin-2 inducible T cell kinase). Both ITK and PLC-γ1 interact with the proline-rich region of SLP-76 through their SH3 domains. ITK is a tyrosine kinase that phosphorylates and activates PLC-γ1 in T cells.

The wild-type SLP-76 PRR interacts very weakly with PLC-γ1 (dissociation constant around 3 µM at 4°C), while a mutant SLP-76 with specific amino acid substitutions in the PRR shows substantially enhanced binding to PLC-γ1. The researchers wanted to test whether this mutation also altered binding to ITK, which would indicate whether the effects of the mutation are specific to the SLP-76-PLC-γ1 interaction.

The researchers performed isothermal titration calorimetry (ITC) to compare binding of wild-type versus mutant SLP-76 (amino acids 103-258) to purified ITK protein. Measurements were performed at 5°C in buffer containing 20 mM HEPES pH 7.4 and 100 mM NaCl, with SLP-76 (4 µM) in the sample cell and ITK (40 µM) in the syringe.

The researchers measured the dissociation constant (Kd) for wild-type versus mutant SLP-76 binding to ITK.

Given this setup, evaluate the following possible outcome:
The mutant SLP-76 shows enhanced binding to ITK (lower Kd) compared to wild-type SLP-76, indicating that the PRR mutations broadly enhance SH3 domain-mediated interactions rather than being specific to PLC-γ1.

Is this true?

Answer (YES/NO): NO